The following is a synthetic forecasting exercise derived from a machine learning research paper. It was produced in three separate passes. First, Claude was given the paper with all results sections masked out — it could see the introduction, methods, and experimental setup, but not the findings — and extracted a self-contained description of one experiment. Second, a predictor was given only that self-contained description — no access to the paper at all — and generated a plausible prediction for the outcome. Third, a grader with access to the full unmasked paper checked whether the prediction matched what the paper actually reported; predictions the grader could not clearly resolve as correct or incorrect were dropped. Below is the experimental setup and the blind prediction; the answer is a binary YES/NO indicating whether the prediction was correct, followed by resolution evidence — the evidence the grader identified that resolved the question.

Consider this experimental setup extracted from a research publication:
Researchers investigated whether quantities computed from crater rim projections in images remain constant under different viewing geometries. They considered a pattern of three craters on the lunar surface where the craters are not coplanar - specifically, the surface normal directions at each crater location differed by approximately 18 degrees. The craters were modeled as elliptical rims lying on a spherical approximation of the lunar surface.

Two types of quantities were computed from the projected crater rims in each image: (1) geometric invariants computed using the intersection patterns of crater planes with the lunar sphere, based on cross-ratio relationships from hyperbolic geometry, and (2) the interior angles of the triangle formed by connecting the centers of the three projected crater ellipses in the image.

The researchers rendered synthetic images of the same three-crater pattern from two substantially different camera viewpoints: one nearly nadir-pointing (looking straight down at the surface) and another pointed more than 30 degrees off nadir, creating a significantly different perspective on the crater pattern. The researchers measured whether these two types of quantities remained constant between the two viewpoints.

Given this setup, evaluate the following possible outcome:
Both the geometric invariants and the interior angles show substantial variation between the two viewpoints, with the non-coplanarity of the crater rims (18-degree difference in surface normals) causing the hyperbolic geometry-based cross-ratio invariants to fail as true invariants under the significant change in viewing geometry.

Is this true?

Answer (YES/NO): NO